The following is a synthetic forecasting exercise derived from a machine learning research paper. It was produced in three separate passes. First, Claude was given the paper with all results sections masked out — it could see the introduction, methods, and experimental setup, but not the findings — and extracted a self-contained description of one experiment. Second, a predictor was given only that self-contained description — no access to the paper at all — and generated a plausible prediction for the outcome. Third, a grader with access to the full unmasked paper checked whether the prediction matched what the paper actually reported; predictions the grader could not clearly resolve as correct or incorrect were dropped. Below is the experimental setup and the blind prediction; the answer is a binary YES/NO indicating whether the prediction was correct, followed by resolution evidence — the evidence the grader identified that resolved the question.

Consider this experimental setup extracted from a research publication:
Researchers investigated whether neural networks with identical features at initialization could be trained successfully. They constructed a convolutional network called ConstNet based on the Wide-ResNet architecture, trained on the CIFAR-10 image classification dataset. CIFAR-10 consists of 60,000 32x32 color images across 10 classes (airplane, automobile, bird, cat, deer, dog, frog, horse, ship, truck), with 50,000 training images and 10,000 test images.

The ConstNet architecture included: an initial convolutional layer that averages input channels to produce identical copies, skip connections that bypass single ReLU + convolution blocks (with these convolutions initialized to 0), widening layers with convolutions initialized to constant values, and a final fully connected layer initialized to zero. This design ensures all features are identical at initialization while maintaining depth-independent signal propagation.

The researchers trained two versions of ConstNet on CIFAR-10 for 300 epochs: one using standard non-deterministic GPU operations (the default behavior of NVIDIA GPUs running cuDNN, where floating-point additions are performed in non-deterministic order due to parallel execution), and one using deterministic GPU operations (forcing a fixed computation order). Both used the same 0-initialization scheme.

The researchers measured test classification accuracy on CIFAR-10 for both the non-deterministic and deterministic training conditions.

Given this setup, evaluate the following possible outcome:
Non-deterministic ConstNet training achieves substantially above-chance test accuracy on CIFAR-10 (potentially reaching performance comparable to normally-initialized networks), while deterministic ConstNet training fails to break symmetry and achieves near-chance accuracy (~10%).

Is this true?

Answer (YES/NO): NO